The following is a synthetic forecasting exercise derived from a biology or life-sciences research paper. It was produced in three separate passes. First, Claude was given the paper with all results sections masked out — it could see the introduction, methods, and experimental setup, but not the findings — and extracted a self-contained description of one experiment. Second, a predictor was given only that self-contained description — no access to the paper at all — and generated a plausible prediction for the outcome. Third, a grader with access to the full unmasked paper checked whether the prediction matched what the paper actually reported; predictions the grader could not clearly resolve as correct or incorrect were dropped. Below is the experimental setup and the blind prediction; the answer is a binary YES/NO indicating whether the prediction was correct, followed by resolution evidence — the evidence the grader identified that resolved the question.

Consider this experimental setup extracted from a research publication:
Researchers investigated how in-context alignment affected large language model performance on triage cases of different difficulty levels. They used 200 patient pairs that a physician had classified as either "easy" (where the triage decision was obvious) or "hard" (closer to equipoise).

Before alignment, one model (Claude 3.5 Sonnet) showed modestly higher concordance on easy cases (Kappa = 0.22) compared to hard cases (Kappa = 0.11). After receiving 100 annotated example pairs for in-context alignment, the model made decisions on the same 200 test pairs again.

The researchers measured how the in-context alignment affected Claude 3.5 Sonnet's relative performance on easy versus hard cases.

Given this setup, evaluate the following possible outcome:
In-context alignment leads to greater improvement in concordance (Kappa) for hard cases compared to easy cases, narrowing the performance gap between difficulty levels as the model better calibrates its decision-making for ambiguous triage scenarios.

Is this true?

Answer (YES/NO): NO